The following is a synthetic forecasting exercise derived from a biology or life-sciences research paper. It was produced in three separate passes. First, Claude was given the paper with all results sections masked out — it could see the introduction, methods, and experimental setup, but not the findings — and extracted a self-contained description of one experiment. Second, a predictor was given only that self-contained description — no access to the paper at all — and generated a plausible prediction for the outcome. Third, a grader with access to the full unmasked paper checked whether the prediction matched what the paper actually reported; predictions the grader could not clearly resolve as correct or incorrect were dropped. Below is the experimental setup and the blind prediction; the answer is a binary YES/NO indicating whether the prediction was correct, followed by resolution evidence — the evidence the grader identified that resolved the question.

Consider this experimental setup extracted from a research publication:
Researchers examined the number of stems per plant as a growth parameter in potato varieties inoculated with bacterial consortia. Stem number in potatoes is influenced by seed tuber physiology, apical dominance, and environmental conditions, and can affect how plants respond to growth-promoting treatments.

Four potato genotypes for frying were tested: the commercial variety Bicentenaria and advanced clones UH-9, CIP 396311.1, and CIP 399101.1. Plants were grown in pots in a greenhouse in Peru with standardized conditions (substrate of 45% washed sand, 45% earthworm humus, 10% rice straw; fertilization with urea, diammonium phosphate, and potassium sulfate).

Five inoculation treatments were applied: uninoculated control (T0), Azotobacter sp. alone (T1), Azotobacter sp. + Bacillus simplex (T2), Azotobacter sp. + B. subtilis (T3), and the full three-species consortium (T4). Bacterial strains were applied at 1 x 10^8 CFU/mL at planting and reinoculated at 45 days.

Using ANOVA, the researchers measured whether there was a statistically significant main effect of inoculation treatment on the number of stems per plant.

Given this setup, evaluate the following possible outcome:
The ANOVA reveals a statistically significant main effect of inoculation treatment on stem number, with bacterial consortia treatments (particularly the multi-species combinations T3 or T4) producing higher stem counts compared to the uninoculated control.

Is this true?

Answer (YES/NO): NO